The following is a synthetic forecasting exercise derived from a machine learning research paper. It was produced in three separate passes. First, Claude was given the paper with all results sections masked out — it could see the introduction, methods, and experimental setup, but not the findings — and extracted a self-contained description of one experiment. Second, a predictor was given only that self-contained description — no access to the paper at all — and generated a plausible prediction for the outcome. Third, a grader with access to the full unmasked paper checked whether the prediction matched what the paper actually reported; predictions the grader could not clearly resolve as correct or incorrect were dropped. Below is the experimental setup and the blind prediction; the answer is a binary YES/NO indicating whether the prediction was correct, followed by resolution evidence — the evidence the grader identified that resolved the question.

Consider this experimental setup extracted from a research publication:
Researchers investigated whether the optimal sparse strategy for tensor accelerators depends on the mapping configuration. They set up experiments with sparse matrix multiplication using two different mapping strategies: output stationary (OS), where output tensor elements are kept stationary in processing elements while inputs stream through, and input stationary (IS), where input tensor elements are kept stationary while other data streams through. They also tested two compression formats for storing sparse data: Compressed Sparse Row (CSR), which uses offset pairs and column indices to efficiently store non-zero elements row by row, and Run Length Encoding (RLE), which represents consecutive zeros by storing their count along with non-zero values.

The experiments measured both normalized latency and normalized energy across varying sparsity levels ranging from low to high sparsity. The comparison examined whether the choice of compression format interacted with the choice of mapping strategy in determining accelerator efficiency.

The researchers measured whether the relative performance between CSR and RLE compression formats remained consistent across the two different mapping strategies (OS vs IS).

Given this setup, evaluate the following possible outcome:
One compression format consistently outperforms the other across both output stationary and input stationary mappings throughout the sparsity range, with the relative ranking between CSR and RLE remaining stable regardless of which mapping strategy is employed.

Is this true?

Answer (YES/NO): NO